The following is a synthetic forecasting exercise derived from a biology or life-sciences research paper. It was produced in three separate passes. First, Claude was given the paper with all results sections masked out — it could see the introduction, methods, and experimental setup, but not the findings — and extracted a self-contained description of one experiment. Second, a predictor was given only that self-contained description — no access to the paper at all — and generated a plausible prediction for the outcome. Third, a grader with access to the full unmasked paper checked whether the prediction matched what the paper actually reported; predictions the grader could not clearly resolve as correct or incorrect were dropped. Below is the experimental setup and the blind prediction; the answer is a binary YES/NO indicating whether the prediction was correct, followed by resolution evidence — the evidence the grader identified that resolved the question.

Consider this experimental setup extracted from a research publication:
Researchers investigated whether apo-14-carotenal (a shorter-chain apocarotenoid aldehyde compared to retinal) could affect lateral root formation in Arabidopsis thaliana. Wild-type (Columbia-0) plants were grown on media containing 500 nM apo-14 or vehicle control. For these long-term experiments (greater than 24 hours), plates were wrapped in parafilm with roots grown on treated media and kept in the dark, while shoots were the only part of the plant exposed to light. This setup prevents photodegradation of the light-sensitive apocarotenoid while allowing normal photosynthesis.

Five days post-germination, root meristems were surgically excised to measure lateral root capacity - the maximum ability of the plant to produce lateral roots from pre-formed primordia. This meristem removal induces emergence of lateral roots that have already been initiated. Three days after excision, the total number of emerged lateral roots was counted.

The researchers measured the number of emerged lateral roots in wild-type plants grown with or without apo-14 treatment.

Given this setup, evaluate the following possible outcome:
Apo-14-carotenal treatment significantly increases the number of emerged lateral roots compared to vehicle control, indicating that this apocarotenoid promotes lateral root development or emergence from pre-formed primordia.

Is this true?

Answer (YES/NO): YES